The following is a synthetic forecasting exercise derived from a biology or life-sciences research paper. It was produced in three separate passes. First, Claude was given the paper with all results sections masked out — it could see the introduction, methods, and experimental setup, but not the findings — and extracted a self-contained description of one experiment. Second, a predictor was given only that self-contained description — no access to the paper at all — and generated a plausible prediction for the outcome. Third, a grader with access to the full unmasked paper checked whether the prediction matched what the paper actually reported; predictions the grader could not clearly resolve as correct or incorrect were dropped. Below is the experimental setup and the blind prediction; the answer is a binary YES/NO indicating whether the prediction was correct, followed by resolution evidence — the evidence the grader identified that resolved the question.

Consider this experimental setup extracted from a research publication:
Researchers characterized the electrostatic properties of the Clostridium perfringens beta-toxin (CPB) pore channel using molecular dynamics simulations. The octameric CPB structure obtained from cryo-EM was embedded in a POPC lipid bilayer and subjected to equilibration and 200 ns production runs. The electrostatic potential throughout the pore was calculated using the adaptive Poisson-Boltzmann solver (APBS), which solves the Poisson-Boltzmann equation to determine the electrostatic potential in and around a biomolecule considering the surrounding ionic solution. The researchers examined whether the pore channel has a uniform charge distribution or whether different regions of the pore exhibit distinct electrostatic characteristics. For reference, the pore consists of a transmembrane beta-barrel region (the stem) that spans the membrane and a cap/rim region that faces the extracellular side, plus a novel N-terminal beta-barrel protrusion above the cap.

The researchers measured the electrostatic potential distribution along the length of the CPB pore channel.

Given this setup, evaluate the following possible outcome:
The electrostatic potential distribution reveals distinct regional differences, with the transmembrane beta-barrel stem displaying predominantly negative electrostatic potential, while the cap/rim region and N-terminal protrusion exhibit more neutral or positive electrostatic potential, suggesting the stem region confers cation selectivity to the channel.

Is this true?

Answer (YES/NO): YES